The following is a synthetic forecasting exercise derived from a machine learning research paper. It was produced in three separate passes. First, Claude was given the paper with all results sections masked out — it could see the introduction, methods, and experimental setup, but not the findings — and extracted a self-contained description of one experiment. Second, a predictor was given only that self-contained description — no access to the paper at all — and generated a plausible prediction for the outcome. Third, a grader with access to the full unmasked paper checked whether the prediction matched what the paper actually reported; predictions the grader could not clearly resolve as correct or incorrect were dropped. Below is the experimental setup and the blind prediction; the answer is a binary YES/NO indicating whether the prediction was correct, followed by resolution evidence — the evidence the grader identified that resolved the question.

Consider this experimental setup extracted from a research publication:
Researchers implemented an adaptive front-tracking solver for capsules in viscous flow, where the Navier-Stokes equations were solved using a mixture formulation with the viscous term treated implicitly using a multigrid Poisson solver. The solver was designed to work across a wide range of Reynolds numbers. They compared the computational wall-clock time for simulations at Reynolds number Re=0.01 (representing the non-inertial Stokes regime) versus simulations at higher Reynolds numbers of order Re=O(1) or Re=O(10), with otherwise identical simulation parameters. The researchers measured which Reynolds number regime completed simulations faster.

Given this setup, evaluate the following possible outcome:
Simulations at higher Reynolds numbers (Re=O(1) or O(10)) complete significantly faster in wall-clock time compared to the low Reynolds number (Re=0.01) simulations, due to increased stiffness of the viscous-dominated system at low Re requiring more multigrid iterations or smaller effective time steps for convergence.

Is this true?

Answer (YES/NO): YES